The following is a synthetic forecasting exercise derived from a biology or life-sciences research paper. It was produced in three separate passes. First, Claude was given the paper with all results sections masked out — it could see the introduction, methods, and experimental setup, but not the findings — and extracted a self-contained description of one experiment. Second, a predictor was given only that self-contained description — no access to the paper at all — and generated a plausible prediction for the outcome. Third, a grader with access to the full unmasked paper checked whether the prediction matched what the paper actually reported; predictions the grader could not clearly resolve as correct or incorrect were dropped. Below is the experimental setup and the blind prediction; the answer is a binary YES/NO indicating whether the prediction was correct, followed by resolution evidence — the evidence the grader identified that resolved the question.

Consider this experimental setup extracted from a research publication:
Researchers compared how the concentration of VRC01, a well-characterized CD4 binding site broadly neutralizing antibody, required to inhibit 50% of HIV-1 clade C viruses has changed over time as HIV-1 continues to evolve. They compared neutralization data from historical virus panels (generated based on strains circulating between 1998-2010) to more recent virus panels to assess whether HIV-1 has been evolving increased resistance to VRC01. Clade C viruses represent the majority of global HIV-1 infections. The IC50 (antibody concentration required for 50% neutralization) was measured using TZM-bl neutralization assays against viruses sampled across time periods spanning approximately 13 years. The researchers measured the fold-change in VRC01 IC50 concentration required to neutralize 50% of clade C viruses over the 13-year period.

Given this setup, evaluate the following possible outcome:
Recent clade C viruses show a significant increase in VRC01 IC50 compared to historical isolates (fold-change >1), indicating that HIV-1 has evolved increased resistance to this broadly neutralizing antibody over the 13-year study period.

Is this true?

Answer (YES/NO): YES